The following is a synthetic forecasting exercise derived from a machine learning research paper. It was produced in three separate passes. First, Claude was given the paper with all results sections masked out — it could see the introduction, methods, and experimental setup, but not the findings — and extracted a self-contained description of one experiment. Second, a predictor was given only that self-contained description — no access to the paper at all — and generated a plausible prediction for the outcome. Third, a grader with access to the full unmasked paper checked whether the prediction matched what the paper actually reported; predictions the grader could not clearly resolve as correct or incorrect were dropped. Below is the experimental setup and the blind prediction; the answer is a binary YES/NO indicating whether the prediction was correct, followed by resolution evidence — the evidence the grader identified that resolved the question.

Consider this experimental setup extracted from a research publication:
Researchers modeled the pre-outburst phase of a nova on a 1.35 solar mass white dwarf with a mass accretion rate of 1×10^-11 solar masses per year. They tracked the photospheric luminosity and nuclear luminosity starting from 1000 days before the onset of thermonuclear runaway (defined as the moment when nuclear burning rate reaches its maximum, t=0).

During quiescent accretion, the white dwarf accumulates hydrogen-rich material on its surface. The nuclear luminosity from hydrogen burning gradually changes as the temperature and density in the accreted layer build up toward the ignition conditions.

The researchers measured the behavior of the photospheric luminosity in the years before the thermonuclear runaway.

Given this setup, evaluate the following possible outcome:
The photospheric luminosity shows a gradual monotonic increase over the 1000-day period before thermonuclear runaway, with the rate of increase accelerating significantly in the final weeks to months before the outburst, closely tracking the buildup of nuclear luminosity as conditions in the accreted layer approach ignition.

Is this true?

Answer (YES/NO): NO